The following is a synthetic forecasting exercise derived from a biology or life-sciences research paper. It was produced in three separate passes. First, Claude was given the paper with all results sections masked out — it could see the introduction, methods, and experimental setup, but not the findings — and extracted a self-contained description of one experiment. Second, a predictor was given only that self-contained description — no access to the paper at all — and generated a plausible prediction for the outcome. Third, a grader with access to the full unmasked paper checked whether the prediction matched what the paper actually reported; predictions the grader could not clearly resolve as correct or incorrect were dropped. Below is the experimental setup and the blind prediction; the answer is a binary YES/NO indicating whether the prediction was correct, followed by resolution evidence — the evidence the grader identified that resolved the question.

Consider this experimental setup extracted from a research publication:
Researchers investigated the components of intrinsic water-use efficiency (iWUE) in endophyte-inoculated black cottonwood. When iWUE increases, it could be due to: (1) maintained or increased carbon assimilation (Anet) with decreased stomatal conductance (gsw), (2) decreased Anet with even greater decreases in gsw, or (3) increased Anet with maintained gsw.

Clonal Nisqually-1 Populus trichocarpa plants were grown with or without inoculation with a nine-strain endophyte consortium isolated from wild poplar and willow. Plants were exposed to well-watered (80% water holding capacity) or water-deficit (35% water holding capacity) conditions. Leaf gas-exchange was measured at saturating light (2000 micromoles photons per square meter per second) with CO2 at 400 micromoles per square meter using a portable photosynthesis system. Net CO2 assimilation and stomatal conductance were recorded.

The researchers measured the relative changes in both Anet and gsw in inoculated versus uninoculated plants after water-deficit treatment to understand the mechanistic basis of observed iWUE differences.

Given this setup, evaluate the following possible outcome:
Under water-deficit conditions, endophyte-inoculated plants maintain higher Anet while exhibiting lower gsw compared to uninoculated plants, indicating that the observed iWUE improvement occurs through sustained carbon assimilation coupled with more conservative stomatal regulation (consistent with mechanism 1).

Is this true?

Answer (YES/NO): NO